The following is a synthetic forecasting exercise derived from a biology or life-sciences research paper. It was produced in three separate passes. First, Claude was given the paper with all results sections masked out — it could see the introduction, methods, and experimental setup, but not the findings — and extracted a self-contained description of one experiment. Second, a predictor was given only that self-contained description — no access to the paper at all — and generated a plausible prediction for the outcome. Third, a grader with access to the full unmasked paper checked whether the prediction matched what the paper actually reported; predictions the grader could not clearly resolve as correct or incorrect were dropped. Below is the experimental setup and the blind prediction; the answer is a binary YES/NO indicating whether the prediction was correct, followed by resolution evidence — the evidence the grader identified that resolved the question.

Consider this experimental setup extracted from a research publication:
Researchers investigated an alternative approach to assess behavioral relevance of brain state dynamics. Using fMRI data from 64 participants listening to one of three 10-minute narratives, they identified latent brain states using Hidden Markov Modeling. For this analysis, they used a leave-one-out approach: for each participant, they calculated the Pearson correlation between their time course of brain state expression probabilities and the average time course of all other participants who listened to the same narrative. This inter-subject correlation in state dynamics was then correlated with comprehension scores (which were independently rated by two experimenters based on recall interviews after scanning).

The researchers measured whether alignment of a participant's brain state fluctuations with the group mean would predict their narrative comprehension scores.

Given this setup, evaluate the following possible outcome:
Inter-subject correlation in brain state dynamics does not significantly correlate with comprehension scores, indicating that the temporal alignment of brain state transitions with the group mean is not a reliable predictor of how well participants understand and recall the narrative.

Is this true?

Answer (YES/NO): NO